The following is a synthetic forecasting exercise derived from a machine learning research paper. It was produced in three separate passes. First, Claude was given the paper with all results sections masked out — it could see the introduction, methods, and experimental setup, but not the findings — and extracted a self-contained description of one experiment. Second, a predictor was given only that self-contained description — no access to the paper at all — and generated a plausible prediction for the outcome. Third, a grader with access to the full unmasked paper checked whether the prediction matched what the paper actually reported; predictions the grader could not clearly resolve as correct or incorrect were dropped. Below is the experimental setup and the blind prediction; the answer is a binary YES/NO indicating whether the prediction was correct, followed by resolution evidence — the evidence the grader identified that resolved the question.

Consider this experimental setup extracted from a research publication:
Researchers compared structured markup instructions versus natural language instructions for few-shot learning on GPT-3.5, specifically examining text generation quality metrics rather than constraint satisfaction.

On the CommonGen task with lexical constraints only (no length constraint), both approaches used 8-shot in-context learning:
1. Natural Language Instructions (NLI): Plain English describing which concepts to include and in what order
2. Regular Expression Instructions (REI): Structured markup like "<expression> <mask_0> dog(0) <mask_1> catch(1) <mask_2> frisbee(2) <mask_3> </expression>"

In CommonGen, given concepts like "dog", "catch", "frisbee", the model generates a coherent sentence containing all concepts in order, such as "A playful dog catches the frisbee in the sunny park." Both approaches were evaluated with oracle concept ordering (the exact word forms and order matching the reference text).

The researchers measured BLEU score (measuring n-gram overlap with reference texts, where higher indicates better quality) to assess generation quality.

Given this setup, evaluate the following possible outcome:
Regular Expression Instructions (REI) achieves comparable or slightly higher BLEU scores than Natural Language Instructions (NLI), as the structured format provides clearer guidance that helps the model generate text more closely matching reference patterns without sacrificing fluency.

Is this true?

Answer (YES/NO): NO